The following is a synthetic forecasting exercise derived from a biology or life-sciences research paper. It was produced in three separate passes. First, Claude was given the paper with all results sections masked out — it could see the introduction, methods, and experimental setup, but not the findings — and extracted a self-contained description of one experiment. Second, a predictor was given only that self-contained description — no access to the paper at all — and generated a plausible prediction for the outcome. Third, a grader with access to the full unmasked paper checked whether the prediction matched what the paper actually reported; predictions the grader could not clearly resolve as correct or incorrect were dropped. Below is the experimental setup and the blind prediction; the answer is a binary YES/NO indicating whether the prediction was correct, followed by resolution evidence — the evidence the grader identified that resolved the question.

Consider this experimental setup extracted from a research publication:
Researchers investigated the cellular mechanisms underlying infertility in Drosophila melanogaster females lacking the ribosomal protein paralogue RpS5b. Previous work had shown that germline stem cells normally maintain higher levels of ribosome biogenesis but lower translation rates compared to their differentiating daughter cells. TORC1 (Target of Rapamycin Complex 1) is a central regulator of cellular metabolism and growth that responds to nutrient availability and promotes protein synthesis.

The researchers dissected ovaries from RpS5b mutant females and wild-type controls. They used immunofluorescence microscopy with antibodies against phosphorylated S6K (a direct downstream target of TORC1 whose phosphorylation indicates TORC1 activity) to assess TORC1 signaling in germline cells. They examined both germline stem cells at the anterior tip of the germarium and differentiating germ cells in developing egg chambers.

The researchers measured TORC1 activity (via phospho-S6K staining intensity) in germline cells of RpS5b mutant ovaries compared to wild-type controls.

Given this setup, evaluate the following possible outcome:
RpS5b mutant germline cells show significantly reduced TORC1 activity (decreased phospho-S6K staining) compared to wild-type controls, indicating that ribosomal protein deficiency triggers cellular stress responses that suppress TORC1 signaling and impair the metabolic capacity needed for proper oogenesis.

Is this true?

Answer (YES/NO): NO